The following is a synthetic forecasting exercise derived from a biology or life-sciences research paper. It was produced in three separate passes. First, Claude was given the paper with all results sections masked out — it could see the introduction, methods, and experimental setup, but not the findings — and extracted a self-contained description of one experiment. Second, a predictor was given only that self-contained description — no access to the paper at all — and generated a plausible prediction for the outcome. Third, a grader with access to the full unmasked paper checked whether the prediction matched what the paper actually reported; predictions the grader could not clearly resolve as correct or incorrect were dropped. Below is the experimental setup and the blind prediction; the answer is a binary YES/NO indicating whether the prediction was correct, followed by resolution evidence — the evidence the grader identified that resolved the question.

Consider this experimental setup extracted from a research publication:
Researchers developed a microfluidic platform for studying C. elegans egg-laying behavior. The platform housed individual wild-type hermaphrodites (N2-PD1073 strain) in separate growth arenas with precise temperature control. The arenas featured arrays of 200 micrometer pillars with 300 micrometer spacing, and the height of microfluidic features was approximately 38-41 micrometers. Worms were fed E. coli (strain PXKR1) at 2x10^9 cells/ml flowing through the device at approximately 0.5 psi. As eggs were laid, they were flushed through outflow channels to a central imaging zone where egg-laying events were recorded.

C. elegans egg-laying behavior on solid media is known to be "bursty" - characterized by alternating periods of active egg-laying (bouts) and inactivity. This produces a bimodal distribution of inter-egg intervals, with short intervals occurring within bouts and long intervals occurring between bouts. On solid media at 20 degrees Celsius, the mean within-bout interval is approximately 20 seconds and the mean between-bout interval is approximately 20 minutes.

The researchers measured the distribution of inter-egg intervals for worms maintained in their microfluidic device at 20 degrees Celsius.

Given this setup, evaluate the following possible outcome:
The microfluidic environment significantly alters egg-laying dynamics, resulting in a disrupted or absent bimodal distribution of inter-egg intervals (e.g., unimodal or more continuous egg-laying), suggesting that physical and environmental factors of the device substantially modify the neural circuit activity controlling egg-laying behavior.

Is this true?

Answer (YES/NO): NO